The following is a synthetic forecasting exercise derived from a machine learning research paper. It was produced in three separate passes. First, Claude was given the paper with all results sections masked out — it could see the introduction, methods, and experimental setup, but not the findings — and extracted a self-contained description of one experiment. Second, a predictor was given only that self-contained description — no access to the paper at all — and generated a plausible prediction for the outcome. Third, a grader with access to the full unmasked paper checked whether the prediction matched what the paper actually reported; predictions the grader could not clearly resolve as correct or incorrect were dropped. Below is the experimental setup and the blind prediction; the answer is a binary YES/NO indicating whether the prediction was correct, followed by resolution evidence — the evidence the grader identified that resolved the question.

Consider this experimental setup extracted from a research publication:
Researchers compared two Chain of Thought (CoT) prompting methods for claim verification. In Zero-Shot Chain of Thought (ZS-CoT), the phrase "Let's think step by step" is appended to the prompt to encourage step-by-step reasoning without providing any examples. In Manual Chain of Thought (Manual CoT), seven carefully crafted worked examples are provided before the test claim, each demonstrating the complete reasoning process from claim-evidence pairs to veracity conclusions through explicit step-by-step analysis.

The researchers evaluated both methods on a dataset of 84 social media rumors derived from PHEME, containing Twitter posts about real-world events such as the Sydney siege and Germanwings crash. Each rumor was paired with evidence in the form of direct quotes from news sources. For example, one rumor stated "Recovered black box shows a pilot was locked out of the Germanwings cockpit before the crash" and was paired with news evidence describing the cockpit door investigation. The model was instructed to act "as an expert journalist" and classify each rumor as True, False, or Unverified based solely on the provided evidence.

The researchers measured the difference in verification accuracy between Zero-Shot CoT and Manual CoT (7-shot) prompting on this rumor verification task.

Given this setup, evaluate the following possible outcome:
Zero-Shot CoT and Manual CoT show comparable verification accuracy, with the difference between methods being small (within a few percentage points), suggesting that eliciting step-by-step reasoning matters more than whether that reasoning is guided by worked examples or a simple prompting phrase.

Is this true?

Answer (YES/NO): NO